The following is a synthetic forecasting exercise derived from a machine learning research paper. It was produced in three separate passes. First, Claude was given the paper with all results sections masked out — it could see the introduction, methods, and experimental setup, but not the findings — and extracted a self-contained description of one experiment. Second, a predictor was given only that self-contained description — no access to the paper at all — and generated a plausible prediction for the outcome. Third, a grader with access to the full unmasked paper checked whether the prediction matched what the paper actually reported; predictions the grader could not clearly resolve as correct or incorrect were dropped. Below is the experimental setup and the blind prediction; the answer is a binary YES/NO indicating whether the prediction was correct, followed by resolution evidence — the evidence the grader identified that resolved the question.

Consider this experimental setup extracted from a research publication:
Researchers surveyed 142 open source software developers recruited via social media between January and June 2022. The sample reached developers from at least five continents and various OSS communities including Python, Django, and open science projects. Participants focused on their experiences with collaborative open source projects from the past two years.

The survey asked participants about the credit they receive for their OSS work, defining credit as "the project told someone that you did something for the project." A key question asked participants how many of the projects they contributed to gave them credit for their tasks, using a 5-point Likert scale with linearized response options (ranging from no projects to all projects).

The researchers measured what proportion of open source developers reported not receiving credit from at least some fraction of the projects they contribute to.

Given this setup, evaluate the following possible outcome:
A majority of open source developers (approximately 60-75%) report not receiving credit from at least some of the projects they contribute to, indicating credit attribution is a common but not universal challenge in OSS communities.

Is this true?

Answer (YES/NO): NO